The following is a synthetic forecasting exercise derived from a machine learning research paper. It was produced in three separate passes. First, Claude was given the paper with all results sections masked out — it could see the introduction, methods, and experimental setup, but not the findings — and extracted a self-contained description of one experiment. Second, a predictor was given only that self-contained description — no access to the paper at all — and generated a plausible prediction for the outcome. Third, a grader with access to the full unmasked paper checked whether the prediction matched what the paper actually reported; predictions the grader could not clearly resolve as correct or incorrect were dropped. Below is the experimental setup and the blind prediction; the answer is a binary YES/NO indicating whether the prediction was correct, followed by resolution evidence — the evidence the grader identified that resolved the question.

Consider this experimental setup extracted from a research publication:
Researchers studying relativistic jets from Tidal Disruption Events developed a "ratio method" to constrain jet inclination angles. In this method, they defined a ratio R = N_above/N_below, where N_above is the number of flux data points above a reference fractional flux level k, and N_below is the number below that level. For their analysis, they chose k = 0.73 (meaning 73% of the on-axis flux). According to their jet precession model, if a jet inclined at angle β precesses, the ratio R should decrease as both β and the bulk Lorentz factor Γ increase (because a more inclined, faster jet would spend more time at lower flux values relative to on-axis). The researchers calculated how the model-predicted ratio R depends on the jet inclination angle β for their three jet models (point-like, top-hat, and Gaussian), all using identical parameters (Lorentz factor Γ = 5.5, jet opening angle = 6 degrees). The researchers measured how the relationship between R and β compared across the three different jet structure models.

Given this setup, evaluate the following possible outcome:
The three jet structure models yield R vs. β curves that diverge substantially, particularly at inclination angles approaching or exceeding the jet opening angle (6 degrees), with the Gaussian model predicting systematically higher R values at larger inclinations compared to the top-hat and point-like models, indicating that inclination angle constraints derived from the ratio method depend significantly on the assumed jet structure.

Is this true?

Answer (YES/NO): NO